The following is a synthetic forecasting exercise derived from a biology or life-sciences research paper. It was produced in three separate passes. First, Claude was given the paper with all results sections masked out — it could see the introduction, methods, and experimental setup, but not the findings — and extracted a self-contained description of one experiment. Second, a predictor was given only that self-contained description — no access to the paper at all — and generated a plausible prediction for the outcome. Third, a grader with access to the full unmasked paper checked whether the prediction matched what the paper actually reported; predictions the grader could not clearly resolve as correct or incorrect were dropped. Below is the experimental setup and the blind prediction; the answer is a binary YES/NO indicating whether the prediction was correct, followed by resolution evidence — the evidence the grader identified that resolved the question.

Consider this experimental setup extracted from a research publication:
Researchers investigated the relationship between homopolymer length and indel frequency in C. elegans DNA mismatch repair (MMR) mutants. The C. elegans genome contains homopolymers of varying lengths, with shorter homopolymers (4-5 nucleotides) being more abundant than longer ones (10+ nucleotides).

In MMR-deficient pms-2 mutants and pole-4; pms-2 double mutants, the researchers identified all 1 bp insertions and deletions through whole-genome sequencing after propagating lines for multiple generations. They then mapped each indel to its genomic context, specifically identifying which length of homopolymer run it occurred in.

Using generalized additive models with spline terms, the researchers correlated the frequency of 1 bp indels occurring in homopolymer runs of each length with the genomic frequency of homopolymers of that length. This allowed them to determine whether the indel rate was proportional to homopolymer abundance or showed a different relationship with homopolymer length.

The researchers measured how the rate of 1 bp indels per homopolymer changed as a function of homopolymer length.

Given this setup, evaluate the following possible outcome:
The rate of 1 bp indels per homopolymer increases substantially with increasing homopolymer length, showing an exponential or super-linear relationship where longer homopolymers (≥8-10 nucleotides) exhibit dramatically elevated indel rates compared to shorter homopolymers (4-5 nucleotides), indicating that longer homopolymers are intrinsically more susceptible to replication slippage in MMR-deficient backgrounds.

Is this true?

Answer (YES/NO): NO